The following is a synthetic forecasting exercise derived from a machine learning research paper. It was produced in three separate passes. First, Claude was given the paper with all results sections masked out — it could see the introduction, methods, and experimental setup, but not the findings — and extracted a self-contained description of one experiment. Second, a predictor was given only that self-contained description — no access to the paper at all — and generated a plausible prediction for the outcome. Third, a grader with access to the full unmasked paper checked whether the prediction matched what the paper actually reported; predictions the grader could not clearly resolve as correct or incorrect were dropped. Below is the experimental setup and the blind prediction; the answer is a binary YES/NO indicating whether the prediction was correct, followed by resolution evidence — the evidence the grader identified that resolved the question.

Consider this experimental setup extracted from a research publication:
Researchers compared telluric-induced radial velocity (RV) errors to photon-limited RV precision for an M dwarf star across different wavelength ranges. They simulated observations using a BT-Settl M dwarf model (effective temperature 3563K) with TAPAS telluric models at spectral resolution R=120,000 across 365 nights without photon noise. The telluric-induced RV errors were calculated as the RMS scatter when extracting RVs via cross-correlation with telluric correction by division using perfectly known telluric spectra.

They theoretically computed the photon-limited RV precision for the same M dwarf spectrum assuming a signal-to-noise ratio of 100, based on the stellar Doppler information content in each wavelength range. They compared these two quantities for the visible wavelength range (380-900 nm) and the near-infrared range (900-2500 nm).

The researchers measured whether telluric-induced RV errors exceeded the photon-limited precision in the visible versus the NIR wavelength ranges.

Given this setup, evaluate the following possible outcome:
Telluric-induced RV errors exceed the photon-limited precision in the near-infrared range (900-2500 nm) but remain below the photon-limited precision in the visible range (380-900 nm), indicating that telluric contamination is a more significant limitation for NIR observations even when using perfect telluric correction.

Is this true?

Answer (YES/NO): NO